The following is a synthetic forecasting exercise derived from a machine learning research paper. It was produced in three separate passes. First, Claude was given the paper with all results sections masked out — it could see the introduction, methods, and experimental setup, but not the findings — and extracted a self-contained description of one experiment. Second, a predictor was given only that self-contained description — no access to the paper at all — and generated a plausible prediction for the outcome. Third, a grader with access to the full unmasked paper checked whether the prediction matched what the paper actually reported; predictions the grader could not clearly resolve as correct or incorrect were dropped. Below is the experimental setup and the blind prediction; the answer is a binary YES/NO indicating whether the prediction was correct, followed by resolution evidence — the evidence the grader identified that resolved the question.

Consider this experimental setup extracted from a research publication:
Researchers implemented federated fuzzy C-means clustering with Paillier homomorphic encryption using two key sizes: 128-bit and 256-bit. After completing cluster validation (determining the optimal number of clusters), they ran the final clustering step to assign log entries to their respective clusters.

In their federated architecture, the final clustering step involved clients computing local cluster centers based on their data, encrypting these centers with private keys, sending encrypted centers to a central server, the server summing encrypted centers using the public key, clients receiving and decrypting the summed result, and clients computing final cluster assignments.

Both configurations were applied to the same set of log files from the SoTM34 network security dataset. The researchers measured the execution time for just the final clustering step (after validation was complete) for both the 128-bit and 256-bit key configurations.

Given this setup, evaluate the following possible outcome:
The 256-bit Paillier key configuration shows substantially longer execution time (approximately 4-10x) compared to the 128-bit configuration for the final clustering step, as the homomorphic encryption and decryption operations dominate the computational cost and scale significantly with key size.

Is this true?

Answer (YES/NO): NO